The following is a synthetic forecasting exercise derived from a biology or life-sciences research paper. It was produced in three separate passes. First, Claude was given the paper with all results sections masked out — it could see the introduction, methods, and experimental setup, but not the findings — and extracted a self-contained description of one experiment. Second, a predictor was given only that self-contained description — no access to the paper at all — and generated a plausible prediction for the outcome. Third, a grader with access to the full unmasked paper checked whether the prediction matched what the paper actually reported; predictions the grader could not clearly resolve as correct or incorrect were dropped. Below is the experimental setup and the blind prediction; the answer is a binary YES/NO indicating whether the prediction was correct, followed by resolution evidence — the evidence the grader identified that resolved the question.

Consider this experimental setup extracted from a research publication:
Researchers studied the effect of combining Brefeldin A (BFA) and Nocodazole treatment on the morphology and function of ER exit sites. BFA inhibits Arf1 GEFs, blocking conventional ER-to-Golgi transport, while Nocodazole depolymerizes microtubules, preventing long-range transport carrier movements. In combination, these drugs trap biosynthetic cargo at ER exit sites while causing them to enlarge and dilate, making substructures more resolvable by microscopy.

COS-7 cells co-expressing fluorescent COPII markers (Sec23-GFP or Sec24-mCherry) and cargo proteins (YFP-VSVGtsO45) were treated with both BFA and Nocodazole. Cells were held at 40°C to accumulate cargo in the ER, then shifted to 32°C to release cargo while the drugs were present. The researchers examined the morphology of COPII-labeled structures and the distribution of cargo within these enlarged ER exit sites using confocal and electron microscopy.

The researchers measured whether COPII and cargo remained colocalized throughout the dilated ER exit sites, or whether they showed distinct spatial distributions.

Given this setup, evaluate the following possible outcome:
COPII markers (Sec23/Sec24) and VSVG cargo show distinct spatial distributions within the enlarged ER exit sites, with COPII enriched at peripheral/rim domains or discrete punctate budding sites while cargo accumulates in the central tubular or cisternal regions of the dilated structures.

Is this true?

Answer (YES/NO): NO